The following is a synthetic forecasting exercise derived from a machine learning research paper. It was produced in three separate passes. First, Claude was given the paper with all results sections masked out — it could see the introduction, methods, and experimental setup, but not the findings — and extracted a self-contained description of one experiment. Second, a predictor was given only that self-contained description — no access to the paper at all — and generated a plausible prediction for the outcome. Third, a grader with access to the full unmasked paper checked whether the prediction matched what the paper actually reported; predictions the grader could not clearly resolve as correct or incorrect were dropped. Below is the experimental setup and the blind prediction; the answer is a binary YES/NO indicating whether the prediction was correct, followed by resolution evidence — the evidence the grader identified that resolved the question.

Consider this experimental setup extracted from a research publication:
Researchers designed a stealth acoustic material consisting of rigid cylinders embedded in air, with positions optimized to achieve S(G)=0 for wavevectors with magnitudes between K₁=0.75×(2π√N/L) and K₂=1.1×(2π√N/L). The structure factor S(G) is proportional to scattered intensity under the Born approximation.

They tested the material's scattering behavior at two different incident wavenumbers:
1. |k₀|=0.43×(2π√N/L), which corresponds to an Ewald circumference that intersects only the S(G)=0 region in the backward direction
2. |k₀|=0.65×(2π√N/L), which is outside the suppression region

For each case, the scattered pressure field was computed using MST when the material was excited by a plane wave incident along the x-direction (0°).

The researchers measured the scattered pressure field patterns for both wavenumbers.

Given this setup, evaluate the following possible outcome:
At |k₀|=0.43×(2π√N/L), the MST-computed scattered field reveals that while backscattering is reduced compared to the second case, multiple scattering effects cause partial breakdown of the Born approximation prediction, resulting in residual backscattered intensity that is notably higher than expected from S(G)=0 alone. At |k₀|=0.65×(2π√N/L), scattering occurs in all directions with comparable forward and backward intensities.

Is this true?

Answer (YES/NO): NO